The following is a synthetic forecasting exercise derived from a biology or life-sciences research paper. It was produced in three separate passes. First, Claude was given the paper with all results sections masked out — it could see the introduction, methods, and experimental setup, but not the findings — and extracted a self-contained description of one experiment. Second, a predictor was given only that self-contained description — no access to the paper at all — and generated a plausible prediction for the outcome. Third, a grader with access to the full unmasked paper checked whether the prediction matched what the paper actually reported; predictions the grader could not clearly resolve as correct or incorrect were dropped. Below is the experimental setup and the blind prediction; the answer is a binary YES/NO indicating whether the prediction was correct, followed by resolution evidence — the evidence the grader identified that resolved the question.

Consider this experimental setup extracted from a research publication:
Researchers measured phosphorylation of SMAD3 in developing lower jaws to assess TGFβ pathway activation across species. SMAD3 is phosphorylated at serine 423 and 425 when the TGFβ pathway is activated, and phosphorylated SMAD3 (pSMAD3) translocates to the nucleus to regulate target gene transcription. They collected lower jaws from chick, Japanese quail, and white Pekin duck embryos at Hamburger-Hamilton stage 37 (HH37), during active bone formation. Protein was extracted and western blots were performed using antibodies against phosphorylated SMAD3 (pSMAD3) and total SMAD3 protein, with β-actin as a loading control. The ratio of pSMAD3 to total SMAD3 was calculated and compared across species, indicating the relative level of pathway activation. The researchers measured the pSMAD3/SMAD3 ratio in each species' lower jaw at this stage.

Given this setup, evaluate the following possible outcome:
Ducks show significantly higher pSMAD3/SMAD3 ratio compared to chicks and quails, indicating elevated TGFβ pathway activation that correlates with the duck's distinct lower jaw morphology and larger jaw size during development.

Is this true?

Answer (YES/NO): NO